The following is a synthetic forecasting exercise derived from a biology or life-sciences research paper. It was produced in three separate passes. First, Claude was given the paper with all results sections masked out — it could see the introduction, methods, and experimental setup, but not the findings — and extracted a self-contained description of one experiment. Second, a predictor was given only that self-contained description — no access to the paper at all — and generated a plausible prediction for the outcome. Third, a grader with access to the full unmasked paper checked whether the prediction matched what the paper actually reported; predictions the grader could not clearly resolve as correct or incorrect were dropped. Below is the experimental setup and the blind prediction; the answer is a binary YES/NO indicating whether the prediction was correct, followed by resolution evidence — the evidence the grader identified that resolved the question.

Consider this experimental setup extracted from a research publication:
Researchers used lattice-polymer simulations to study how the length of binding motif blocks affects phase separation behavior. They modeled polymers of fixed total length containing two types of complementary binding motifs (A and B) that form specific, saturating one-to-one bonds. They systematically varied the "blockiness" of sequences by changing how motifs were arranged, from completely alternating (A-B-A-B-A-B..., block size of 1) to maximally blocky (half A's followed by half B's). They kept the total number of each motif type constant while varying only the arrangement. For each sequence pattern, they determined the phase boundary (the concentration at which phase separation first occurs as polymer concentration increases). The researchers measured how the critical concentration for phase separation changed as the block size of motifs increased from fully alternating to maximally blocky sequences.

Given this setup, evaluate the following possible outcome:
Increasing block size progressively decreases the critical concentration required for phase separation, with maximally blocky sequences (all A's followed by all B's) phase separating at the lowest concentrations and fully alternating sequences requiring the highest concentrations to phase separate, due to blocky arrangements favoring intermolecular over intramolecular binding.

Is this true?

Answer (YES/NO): YES